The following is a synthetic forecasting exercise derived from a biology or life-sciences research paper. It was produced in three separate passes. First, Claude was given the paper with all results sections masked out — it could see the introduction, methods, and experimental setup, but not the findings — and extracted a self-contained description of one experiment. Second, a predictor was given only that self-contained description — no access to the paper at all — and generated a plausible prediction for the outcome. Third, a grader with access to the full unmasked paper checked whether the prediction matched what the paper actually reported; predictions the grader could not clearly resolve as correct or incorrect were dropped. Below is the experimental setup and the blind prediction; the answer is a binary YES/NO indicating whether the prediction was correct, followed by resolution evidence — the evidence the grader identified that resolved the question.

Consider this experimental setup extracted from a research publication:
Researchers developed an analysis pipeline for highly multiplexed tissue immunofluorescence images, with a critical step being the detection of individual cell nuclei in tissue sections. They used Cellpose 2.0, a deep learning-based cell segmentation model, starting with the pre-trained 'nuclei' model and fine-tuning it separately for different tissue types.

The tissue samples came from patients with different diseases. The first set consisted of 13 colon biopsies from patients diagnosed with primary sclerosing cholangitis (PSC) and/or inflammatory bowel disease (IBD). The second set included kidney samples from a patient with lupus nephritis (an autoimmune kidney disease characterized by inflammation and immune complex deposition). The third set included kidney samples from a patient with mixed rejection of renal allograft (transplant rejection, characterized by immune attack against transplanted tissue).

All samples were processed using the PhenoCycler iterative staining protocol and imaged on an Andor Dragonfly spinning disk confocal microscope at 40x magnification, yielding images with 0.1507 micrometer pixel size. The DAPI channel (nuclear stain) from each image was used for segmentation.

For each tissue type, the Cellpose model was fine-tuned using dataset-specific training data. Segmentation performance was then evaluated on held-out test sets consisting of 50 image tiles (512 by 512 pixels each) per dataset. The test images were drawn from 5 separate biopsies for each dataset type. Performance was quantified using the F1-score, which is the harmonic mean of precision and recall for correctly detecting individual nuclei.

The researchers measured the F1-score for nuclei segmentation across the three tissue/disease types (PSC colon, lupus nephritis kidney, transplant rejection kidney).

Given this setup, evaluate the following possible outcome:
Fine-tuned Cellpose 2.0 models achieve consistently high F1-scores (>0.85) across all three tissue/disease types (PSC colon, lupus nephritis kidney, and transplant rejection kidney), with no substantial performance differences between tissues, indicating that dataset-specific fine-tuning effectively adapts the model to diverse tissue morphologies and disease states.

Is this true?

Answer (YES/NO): NO